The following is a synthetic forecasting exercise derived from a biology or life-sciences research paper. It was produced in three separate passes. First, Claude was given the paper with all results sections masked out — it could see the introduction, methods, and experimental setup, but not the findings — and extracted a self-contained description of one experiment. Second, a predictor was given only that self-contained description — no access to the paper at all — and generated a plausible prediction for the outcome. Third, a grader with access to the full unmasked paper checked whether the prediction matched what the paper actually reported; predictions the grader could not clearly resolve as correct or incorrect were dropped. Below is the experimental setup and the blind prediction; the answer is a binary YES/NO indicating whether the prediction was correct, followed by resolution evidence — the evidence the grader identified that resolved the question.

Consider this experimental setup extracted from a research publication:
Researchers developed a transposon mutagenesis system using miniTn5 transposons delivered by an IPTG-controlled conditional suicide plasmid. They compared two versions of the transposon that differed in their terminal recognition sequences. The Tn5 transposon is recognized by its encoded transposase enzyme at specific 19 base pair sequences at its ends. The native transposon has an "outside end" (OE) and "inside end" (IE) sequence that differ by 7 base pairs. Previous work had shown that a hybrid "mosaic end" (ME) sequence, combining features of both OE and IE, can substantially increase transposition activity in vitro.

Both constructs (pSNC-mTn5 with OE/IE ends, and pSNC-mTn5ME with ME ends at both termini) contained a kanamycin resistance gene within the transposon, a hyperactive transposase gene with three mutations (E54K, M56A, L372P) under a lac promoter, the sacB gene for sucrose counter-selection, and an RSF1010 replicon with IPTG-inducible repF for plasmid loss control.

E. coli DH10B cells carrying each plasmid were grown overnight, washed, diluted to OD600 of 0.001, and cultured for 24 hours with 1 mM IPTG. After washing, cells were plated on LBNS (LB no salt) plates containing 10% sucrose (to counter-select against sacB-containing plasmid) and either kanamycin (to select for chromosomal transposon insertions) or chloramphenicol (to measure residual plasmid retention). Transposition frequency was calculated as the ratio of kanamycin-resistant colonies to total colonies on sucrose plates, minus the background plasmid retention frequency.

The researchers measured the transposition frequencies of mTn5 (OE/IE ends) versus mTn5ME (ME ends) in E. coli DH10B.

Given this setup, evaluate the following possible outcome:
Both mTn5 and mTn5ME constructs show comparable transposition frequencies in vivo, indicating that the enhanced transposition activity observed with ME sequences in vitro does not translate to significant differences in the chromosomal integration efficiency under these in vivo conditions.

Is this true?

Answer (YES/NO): NO